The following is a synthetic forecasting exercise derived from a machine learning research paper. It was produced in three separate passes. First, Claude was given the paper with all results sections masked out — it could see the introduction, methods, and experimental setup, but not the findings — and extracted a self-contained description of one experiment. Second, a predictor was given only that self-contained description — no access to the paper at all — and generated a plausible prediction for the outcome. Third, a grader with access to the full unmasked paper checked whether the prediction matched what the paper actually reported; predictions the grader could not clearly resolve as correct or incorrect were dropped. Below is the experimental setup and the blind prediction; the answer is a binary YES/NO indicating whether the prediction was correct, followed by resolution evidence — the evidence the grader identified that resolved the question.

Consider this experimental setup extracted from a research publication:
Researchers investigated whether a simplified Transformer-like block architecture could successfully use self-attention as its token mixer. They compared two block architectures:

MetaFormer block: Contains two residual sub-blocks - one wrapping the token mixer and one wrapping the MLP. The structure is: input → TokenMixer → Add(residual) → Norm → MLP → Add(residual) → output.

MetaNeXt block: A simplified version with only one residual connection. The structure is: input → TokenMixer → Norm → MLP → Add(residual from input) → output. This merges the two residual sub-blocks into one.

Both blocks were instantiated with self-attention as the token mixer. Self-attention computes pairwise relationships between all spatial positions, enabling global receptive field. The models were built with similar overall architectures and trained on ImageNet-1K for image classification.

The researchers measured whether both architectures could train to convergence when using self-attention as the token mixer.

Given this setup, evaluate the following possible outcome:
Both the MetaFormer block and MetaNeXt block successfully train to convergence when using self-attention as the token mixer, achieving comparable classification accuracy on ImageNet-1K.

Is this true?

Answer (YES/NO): NO